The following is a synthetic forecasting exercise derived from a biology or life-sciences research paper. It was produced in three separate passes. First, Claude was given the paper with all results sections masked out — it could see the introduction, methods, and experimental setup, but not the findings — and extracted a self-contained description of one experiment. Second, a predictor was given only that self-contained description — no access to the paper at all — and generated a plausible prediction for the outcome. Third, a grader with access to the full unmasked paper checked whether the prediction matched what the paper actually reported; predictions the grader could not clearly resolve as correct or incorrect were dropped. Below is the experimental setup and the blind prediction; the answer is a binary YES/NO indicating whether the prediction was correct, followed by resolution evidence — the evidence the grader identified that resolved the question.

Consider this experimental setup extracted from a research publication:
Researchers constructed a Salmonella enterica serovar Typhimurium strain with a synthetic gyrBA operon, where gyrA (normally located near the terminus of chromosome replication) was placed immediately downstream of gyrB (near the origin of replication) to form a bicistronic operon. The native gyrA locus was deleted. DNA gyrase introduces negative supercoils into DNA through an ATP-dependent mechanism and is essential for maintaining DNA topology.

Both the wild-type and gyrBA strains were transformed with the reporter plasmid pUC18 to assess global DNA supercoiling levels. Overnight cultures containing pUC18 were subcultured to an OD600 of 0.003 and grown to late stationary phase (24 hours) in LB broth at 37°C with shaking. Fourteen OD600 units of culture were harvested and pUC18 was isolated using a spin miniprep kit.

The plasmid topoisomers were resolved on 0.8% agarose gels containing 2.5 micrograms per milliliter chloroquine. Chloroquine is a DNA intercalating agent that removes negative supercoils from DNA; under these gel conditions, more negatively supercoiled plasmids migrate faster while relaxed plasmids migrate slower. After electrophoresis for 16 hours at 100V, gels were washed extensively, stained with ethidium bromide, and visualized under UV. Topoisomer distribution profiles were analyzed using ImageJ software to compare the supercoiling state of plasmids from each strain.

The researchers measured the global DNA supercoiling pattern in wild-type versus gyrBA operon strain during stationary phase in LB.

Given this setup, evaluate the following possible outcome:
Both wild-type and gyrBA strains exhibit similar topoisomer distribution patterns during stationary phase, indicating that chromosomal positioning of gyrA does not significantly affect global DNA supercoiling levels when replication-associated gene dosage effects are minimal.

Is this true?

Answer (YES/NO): NO